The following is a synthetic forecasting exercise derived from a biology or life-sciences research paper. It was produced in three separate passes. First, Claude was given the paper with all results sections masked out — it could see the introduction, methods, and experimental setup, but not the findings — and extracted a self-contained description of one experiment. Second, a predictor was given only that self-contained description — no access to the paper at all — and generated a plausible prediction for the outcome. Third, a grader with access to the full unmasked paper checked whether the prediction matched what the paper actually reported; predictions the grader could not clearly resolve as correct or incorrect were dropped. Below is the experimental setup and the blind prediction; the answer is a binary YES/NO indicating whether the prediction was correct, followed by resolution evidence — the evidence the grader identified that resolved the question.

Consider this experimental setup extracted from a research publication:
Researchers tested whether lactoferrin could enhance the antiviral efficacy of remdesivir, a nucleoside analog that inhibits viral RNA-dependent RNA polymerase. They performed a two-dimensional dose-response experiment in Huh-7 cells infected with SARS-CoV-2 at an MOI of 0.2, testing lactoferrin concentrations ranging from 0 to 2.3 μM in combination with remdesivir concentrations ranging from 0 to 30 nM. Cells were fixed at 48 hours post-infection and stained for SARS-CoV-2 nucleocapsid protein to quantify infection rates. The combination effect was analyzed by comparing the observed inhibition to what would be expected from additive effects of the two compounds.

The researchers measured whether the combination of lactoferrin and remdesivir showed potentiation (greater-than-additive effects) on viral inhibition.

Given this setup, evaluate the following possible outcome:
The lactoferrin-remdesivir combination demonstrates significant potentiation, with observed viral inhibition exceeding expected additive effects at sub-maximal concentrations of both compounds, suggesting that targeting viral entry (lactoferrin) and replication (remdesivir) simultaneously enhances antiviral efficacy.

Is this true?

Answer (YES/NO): YES